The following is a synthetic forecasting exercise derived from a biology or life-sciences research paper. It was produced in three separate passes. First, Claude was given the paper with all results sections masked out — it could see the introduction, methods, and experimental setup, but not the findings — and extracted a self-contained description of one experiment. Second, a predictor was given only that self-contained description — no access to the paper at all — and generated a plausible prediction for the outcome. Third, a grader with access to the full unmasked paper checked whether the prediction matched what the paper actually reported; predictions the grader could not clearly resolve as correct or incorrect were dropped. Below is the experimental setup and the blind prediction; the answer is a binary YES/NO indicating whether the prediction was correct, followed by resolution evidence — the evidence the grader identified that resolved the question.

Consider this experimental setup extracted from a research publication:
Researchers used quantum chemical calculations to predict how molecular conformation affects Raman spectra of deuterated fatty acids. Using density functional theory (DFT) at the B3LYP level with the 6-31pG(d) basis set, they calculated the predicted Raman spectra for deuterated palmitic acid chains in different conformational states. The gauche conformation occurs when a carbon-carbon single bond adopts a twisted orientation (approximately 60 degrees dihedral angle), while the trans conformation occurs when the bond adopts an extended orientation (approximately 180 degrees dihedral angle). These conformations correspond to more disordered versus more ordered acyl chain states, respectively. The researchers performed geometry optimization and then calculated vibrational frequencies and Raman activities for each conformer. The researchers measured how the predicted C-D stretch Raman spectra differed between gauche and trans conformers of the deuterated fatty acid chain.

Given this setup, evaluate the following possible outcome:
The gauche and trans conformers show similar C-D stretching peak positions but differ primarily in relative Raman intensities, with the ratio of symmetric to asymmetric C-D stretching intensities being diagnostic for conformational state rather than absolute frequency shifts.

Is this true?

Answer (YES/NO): NO